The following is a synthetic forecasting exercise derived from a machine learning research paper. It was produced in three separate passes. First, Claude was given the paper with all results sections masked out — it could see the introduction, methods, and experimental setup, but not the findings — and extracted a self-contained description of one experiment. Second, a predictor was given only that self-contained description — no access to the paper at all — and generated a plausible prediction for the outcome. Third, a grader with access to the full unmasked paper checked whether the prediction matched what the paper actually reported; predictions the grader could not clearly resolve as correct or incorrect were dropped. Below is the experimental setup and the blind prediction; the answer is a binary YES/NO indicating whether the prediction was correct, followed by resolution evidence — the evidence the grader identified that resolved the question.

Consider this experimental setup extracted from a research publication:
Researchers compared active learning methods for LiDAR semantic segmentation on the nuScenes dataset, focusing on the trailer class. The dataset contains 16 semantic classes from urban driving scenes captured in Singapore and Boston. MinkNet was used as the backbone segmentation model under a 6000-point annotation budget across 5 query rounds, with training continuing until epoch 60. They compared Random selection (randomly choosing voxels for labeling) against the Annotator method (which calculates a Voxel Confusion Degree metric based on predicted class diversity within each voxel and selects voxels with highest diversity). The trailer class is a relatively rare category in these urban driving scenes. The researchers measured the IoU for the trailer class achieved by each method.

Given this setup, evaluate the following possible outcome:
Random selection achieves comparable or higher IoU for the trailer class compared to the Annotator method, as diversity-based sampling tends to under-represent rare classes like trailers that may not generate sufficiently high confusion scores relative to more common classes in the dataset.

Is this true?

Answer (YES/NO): YES